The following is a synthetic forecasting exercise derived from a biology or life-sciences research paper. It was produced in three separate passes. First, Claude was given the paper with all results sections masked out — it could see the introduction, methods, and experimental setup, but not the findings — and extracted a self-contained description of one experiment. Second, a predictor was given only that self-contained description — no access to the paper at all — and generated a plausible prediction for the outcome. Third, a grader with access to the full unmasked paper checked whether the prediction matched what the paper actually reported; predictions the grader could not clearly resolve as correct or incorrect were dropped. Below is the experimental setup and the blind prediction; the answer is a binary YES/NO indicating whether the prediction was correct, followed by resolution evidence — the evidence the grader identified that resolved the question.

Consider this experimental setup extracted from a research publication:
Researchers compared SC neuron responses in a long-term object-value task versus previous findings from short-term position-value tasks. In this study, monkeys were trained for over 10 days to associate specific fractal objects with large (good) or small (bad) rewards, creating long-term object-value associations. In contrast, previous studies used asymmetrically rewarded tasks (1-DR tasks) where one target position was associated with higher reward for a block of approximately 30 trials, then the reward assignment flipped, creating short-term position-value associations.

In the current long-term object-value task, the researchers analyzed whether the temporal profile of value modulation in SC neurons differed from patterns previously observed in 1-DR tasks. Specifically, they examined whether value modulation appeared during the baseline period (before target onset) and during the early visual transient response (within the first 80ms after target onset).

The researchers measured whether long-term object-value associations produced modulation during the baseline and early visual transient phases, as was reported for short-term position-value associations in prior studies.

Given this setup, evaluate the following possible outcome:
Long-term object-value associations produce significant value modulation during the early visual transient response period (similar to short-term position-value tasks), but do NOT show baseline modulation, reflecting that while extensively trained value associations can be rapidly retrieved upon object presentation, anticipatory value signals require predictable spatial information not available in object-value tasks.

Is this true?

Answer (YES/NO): NO